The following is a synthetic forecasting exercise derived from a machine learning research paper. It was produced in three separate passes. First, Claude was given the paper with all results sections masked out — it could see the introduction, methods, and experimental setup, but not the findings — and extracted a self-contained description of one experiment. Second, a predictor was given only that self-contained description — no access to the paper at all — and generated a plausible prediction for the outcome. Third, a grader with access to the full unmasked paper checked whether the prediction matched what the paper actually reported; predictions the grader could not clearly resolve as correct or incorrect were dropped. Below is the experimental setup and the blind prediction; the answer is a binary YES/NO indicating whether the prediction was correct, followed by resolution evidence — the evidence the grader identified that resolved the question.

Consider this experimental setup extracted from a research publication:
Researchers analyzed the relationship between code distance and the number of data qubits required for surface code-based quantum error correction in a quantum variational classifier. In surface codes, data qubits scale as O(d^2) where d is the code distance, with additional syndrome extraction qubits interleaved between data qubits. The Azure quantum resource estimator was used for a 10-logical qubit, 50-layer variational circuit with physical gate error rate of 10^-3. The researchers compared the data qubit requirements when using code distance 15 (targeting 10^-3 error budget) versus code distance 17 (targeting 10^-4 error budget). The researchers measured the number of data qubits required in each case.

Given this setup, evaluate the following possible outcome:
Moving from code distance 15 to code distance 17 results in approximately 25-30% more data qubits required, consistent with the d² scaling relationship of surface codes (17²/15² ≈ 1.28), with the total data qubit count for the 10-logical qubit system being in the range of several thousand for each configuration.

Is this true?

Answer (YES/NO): NO